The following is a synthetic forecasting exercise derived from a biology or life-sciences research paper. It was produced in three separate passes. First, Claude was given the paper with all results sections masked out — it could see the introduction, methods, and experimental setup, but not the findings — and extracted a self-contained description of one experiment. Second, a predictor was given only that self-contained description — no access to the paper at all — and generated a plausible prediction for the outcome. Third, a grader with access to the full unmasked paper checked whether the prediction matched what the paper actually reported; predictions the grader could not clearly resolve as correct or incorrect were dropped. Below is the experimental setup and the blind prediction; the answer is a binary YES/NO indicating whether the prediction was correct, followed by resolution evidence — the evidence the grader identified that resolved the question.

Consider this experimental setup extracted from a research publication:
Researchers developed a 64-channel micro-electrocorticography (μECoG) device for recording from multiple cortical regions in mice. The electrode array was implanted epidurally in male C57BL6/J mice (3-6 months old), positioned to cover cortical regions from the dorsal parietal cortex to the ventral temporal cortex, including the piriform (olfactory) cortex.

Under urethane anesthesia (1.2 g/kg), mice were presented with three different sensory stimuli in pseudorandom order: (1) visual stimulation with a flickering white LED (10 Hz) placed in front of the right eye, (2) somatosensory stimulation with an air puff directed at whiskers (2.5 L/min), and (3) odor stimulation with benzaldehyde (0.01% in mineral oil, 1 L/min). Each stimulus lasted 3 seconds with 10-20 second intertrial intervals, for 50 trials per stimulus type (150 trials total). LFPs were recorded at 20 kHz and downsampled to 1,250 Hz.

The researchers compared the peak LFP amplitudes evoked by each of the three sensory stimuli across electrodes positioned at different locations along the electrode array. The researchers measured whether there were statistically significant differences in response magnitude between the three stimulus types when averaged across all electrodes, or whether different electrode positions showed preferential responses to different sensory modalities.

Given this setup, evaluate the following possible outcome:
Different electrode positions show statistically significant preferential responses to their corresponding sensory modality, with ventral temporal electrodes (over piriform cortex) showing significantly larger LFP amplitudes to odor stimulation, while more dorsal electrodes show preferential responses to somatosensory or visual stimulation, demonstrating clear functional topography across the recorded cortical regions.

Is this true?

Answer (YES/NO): YES